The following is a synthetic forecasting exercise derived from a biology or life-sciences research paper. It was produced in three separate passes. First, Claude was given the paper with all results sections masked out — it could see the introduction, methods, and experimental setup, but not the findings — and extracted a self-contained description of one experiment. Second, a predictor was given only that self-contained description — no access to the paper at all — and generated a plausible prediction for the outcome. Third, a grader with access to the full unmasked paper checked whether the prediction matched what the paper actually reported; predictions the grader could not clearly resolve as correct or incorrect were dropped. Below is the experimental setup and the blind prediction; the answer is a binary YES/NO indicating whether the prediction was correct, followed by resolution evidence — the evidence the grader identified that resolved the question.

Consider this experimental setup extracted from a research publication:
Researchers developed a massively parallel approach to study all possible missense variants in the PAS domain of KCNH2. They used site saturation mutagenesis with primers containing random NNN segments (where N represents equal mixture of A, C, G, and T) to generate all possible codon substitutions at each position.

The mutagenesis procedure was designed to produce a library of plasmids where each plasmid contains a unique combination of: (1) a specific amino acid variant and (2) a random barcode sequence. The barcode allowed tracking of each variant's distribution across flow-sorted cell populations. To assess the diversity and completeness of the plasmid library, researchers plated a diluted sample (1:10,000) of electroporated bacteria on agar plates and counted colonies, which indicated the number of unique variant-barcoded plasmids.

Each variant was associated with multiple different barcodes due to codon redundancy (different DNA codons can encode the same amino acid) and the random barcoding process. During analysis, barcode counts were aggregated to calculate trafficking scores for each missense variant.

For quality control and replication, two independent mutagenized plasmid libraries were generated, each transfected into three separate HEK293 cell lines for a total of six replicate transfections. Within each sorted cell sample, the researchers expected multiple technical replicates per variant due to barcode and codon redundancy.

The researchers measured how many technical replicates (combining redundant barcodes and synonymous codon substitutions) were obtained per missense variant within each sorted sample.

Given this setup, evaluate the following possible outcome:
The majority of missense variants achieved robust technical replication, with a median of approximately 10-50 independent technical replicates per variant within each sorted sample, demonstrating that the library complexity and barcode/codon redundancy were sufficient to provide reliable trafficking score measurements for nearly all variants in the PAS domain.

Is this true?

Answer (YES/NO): NO